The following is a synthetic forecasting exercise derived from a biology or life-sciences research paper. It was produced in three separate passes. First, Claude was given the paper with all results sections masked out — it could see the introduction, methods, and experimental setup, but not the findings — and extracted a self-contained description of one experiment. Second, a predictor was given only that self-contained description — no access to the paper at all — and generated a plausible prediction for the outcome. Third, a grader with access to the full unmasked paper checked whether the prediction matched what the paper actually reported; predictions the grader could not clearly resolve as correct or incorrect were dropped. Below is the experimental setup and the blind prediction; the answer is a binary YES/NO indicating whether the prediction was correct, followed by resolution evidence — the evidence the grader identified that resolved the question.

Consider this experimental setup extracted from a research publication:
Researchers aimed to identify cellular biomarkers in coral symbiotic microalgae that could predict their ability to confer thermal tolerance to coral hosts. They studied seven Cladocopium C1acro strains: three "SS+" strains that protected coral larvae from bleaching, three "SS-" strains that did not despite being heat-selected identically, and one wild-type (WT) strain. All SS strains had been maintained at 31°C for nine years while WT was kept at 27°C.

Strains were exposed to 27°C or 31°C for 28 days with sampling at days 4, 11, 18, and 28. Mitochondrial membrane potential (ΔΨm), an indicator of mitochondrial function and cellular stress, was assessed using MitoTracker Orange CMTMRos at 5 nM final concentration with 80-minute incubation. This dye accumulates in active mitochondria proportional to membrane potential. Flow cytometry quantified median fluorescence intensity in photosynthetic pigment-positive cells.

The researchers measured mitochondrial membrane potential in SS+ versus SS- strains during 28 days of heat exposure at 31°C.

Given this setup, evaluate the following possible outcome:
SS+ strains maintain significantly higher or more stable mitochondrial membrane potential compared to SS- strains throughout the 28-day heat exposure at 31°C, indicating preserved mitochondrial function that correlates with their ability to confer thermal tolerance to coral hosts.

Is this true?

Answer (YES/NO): NO